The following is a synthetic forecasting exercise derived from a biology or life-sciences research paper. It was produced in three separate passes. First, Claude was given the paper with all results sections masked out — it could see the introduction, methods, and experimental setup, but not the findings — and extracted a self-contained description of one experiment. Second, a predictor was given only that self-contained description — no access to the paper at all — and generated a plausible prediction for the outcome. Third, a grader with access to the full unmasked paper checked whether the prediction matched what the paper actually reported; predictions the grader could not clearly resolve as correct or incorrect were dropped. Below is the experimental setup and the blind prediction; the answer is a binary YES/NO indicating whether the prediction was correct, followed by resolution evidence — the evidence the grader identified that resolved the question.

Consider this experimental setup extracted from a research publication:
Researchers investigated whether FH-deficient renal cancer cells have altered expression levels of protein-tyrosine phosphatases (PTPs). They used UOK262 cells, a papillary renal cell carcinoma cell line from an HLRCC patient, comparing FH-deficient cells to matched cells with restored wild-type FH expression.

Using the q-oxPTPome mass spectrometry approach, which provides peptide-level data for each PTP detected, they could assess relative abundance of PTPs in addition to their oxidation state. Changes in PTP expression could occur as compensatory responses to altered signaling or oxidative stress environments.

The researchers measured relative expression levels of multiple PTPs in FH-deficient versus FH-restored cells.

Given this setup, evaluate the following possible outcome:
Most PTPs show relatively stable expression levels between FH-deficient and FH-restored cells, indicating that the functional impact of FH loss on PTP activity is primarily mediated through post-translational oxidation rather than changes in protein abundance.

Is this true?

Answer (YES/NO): YES